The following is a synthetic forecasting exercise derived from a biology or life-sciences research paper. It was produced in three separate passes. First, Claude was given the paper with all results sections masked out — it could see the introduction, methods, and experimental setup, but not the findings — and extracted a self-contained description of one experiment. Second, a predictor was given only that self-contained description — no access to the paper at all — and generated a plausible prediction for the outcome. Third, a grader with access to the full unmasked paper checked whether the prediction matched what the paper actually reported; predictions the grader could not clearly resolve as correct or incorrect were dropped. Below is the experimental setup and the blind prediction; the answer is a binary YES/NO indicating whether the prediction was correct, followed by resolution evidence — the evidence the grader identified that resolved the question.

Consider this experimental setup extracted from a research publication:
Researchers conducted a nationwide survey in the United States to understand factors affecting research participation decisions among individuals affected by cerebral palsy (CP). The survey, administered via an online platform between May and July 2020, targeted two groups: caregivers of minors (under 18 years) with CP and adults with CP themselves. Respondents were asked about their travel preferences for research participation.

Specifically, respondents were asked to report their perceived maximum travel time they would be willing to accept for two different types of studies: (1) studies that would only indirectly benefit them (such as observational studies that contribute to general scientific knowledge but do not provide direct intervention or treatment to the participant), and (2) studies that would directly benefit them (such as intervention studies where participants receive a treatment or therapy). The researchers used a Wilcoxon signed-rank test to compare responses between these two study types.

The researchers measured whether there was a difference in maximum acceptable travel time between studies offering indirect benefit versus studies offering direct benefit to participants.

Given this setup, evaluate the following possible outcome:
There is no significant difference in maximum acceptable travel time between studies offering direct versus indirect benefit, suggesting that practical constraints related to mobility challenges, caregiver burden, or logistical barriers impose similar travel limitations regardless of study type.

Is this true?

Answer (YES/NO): NO